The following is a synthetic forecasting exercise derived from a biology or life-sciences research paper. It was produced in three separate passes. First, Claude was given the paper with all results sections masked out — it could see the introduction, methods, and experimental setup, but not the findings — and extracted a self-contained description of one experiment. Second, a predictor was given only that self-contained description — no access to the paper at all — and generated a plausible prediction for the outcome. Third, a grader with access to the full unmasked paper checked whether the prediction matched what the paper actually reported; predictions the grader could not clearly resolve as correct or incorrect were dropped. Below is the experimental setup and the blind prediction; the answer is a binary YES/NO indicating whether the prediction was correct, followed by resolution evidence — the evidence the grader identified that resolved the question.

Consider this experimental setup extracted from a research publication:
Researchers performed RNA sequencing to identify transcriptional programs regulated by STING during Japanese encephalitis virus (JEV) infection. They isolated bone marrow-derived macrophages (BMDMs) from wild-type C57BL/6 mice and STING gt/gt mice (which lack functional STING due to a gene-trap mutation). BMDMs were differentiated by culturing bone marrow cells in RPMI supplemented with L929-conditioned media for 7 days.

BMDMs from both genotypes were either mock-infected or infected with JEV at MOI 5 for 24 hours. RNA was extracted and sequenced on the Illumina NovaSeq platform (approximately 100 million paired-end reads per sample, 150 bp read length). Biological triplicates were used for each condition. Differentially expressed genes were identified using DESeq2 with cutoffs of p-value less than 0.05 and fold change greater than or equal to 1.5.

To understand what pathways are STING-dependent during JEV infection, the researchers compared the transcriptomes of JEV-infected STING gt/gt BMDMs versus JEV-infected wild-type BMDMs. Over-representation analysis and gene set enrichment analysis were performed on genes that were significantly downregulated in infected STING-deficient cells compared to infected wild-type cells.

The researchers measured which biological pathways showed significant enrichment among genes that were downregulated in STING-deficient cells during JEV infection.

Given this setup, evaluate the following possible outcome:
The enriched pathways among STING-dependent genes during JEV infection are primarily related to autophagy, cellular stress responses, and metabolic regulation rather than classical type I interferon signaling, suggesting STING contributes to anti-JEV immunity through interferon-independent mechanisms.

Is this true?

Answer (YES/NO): NO